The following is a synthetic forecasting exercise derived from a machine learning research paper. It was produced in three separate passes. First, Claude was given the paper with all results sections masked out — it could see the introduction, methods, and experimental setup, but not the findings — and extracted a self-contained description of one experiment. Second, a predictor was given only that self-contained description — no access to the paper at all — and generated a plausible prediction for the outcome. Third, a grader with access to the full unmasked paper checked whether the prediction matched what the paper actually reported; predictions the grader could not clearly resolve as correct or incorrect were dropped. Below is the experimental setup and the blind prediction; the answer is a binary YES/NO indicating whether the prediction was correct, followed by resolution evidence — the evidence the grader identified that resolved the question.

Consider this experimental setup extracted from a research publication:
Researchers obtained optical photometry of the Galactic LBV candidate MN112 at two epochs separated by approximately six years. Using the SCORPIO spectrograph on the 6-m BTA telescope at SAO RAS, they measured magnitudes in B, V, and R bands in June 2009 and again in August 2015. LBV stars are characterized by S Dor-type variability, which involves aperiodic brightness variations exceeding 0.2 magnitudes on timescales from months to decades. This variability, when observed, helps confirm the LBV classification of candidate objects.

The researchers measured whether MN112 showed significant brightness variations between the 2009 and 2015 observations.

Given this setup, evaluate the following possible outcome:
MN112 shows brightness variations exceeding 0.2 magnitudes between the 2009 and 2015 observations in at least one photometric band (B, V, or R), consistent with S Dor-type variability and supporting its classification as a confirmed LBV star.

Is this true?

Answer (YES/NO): NO